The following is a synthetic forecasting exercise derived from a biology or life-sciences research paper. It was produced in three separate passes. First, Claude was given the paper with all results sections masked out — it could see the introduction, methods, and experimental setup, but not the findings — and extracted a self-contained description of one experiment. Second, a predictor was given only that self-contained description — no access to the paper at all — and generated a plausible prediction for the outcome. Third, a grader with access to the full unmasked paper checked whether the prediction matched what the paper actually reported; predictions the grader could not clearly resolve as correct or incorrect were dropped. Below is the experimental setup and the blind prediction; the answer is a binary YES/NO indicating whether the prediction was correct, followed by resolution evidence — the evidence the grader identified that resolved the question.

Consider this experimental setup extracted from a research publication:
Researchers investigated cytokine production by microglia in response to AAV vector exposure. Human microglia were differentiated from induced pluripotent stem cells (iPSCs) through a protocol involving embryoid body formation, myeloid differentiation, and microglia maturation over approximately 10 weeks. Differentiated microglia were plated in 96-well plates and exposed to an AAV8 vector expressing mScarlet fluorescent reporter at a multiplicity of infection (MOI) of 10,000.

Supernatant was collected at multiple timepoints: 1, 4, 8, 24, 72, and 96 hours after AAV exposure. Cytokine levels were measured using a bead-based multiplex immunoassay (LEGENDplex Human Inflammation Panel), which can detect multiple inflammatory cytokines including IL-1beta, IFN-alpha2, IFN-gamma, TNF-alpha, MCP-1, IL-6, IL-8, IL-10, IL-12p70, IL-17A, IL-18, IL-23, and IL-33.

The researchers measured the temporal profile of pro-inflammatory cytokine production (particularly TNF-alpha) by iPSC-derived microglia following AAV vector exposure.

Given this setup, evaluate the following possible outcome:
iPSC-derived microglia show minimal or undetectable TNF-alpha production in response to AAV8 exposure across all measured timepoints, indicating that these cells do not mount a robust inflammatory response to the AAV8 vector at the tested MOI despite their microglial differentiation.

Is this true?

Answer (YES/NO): NO